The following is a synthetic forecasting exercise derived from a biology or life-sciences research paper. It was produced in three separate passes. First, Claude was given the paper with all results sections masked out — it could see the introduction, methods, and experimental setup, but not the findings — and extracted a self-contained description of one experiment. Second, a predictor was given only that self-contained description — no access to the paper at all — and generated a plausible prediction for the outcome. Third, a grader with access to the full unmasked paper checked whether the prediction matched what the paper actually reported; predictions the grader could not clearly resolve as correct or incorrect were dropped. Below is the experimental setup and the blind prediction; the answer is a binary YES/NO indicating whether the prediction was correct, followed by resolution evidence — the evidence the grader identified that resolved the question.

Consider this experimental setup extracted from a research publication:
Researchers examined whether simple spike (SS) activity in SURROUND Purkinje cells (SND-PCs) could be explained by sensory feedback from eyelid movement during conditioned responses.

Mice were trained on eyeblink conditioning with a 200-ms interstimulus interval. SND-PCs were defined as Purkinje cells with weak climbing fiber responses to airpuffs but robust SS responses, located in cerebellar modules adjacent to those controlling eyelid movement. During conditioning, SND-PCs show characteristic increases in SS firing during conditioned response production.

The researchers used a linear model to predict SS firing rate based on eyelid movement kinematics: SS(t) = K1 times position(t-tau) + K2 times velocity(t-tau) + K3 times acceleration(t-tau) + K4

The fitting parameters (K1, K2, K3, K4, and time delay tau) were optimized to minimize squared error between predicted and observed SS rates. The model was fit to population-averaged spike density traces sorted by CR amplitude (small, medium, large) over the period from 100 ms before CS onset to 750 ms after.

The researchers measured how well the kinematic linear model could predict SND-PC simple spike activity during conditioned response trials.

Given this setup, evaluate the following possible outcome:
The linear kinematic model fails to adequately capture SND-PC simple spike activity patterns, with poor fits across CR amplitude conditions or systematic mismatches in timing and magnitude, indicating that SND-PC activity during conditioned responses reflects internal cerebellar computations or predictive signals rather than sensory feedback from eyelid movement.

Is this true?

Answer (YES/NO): NO